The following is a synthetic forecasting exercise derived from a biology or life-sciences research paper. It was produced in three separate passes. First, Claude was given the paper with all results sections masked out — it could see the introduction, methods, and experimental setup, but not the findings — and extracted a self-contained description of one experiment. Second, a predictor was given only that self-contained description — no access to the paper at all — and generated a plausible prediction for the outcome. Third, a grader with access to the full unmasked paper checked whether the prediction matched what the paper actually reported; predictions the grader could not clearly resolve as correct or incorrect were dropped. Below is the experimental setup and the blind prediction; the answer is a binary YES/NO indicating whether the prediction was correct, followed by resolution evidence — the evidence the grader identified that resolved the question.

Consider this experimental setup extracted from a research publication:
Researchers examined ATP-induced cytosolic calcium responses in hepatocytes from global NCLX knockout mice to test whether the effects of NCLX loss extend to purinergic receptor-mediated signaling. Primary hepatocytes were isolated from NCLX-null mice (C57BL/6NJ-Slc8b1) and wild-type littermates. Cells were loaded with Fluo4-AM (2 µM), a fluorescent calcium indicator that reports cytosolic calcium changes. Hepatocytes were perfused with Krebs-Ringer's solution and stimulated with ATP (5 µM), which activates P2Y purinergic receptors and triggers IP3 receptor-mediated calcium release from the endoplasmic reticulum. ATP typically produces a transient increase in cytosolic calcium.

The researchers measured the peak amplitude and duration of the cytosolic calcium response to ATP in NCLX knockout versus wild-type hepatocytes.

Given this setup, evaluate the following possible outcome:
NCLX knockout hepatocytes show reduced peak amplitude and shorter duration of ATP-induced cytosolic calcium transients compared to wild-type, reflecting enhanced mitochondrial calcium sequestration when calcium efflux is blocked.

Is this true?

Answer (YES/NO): NO